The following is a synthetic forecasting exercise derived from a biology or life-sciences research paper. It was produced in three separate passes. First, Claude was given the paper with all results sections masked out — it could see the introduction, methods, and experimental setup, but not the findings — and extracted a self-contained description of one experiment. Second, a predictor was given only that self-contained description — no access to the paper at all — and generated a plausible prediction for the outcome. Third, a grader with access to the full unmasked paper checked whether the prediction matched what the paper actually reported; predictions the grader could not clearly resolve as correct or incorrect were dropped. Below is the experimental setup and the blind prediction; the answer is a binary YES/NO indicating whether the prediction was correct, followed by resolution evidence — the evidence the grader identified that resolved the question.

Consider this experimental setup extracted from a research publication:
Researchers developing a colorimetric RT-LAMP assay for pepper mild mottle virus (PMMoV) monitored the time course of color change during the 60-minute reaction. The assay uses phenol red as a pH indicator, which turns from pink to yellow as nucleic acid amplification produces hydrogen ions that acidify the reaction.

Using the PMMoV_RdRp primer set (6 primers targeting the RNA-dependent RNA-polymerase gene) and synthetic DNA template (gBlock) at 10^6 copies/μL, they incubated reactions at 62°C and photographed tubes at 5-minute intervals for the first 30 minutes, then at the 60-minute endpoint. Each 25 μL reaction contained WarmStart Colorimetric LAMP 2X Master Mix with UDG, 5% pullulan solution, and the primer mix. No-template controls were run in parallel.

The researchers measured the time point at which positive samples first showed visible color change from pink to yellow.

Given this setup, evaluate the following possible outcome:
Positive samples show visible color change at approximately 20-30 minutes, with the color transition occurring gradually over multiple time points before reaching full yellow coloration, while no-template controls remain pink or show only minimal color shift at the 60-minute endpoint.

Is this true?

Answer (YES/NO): NO